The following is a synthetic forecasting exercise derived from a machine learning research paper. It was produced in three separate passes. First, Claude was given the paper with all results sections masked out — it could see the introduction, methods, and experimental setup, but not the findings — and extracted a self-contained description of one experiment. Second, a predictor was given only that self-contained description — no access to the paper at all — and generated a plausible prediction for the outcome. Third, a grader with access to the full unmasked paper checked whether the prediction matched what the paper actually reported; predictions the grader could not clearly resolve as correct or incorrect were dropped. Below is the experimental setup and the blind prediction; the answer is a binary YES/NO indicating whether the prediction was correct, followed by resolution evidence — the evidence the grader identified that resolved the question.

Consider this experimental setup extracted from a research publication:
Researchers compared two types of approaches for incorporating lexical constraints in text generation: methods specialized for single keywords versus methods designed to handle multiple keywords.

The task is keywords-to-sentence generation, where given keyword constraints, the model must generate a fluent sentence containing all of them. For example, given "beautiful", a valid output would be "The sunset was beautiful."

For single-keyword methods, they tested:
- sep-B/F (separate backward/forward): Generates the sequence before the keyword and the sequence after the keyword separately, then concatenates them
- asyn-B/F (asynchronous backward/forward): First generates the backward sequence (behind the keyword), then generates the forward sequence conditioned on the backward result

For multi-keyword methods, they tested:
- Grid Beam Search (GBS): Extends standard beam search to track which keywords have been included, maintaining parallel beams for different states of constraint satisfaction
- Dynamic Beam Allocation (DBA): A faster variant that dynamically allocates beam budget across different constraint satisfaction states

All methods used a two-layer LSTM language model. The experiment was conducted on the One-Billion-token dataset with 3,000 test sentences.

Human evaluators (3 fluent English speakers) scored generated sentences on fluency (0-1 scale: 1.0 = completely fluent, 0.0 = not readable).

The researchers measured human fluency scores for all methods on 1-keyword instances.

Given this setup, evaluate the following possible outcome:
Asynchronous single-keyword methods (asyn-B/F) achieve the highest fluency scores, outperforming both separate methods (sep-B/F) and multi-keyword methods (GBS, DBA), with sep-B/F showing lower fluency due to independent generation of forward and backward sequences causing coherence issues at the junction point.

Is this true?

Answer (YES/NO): NO